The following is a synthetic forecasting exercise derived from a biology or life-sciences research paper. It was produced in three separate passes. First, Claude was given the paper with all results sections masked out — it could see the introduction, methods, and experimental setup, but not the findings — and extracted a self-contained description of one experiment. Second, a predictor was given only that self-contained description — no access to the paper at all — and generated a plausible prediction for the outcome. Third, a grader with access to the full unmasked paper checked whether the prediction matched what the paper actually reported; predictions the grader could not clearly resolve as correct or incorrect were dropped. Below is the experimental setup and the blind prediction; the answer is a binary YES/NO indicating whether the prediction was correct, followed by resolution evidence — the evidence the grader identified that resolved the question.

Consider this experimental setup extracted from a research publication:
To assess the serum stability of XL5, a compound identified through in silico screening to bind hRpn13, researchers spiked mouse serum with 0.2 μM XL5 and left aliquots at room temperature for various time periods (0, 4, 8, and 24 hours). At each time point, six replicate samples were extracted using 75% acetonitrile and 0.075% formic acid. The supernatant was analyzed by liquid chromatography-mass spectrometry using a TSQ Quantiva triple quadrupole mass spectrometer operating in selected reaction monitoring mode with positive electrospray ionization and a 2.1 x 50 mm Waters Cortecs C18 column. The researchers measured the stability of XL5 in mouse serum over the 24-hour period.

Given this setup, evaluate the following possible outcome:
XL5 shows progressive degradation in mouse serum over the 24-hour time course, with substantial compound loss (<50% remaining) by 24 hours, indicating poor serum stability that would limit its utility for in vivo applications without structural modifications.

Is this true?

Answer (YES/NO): NO